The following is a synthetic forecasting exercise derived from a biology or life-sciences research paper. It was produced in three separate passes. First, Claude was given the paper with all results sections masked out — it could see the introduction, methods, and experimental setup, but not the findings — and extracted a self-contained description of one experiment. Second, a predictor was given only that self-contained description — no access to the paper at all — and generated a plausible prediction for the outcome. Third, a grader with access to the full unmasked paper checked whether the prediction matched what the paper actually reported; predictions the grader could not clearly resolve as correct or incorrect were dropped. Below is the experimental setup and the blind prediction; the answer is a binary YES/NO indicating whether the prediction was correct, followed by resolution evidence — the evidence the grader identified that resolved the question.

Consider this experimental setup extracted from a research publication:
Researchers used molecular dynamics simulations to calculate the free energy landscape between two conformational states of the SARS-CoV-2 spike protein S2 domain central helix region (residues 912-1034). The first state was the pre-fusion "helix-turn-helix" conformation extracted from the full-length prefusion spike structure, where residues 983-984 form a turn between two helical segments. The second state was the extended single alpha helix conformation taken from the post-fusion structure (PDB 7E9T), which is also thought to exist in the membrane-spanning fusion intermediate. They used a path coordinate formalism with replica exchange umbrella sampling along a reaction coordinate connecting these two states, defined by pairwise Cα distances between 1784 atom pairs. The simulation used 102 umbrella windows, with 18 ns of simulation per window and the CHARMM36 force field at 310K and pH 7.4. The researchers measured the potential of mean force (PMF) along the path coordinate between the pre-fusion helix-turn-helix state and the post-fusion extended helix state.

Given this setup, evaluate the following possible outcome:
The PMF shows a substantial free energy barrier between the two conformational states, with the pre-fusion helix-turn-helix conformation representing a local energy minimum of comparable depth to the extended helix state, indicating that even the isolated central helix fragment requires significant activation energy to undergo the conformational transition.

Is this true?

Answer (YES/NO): NO